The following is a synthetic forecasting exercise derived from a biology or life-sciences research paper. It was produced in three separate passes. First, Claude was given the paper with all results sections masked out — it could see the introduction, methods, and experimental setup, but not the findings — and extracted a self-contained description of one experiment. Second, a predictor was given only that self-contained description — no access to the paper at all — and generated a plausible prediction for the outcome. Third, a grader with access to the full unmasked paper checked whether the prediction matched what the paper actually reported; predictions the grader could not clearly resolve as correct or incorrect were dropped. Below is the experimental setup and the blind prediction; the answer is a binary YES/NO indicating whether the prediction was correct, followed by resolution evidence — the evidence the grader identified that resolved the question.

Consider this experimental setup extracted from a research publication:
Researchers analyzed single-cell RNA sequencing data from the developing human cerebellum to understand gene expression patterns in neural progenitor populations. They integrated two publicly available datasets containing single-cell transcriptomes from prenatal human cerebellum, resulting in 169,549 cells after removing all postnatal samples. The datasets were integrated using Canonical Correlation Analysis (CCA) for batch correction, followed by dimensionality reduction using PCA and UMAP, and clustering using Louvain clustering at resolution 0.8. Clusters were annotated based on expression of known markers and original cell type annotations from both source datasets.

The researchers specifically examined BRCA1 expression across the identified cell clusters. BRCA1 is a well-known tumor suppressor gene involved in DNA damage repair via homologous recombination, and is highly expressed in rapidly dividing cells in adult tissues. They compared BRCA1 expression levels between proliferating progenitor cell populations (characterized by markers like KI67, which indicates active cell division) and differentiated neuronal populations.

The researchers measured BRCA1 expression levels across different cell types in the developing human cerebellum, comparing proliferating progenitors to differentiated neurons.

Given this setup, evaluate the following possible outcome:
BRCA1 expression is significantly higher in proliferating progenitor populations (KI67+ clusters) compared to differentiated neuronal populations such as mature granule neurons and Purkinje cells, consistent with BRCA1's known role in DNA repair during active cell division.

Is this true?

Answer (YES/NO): YES